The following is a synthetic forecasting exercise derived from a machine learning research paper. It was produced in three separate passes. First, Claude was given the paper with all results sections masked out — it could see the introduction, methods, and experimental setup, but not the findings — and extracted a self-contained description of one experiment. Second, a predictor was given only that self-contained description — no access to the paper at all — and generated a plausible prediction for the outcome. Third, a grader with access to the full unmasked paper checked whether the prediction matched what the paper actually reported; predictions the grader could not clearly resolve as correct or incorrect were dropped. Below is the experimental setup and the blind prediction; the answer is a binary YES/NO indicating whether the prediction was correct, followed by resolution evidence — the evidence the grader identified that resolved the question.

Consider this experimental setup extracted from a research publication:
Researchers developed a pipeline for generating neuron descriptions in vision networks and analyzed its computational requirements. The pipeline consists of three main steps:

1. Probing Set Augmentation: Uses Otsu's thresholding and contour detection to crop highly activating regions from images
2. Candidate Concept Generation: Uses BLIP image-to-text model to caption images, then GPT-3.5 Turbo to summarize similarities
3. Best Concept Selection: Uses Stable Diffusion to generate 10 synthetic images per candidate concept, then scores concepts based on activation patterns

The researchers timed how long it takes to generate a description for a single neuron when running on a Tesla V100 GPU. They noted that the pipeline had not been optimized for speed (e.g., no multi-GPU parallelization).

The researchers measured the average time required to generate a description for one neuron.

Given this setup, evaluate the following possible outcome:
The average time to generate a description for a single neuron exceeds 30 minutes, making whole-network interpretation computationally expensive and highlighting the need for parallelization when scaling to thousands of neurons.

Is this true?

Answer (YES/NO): NO